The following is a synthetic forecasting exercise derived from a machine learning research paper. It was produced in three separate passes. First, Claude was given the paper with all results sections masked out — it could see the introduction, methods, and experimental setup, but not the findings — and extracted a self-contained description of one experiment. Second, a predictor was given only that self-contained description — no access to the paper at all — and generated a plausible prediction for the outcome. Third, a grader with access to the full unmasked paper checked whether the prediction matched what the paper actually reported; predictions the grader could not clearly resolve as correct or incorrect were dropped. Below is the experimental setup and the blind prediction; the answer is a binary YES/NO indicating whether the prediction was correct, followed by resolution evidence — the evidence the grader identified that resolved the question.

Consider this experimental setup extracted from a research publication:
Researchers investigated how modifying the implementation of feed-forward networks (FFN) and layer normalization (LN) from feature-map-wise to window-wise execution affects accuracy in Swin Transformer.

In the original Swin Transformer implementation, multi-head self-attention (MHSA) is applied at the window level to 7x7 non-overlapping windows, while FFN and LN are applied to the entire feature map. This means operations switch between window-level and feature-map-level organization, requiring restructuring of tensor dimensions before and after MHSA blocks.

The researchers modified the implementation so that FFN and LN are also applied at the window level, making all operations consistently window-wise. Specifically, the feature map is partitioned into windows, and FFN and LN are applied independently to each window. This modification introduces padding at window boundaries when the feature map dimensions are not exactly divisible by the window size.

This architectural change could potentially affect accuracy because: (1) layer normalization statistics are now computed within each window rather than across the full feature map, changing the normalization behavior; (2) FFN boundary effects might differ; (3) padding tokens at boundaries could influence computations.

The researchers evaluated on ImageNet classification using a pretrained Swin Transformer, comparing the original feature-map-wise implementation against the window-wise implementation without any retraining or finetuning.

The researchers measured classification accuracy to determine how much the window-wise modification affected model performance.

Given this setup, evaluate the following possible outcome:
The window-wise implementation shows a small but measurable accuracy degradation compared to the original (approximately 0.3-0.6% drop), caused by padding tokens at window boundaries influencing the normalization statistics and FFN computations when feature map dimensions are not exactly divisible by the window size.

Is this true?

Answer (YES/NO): NO